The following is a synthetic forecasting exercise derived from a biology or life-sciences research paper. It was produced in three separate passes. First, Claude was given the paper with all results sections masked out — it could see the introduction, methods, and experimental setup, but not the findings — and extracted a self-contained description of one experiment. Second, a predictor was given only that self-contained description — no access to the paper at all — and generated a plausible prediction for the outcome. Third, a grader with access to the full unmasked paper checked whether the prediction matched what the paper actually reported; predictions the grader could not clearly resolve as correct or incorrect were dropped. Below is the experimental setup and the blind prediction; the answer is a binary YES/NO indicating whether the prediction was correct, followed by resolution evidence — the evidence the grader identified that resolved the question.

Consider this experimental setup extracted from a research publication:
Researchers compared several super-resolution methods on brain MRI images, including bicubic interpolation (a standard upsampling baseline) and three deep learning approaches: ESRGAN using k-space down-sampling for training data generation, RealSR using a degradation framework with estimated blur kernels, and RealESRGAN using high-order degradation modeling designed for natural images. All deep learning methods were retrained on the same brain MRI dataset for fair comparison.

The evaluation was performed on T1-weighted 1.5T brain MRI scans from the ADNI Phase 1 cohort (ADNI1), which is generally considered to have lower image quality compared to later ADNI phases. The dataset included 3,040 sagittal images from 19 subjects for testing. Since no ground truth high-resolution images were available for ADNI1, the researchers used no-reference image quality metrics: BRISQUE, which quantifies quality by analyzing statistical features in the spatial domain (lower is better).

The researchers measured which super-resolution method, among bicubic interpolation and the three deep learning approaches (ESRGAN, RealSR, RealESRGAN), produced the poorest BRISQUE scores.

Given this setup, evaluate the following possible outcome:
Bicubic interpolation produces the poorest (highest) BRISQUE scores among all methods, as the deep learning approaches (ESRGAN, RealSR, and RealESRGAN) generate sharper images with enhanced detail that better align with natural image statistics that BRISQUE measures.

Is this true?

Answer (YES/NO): YES